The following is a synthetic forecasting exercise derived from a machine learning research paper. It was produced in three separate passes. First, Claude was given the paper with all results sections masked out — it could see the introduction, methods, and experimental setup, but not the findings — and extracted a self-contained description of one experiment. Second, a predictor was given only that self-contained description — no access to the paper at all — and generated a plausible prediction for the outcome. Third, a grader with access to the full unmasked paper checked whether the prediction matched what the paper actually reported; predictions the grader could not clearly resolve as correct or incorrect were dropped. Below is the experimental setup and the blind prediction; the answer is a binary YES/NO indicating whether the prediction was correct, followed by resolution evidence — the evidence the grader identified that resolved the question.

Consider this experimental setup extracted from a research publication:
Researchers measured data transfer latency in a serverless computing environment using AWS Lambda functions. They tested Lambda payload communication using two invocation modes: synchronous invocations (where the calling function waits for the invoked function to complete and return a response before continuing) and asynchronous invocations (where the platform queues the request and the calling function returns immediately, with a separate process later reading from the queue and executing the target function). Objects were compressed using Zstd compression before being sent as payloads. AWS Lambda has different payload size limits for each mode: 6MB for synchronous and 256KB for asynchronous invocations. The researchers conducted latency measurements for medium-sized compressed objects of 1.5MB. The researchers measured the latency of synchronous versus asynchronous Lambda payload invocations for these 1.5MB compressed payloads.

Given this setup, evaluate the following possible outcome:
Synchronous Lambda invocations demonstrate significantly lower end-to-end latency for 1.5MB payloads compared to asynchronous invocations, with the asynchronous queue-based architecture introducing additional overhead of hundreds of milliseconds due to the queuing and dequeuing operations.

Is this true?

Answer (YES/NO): YES